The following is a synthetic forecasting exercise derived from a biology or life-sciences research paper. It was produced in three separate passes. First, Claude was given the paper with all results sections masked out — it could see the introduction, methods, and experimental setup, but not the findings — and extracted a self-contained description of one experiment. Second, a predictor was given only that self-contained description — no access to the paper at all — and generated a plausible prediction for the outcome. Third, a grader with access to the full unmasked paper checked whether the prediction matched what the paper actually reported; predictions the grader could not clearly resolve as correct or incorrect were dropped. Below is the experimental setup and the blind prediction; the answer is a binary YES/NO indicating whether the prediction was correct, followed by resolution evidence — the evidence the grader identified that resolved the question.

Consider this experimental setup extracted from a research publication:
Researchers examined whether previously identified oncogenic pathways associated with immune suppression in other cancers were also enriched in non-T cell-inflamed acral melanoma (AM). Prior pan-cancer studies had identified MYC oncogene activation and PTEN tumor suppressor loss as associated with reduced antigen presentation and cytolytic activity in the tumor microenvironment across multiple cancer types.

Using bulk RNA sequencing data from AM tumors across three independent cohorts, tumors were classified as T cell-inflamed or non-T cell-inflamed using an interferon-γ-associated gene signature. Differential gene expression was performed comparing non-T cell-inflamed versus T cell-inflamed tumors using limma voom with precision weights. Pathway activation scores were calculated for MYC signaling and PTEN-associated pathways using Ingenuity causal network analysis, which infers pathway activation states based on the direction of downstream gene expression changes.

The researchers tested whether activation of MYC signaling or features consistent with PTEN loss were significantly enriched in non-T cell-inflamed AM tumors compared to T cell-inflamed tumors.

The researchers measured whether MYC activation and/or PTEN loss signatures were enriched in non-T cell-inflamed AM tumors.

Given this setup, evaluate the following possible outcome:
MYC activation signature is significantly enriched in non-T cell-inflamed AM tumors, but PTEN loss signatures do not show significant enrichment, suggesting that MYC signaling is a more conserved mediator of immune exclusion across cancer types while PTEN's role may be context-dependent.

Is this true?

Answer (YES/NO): YES